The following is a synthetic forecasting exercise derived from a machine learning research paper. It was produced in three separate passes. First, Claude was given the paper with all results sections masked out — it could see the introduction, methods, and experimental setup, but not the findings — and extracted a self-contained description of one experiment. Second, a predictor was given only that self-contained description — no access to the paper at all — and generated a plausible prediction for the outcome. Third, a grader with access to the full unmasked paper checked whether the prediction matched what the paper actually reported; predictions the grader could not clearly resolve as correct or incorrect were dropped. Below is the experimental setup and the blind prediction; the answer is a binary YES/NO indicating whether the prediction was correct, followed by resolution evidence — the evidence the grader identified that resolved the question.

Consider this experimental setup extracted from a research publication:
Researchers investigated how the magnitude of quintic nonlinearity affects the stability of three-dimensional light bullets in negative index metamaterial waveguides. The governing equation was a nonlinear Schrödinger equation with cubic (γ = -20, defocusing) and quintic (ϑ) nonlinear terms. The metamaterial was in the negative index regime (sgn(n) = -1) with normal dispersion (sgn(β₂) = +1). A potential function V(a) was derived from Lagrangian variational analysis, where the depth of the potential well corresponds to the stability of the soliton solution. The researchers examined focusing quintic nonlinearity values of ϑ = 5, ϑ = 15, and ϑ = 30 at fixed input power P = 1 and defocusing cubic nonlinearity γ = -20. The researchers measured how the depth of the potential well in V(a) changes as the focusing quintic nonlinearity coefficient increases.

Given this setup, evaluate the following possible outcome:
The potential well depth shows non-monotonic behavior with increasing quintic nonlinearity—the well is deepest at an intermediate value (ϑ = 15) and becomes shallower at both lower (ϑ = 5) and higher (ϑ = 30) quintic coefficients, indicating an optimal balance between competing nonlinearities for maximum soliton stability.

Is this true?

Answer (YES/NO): NO